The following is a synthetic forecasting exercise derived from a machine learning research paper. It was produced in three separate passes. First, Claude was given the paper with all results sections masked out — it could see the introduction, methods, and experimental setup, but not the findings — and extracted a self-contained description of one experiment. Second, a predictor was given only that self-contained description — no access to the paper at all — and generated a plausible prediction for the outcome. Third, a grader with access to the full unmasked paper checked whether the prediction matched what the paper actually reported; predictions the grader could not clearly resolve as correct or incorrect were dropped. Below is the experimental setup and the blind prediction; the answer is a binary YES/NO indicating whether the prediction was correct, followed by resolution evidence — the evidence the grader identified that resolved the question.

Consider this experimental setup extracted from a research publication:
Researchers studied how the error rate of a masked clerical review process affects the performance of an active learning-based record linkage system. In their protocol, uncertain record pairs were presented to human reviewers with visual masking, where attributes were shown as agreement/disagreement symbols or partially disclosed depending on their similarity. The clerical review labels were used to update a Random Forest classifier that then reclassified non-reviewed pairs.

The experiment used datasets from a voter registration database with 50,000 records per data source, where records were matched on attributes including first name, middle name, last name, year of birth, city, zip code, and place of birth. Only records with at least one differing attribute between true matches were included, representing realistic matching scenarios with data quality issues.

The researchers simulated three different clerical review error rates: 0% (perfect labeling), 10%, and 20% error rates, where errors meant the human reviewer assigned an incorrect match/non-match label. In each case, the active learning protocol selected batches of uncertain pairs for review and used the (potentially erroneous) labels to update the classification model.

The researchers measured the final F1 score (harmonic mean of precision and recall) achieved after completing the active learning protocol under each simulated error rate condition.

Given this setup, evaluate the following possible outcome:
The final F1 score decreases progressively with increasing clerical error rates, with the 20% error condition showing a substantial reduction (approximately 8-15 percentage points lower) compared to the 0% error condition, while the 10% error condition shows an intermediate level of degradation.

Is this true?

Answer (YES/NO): NO